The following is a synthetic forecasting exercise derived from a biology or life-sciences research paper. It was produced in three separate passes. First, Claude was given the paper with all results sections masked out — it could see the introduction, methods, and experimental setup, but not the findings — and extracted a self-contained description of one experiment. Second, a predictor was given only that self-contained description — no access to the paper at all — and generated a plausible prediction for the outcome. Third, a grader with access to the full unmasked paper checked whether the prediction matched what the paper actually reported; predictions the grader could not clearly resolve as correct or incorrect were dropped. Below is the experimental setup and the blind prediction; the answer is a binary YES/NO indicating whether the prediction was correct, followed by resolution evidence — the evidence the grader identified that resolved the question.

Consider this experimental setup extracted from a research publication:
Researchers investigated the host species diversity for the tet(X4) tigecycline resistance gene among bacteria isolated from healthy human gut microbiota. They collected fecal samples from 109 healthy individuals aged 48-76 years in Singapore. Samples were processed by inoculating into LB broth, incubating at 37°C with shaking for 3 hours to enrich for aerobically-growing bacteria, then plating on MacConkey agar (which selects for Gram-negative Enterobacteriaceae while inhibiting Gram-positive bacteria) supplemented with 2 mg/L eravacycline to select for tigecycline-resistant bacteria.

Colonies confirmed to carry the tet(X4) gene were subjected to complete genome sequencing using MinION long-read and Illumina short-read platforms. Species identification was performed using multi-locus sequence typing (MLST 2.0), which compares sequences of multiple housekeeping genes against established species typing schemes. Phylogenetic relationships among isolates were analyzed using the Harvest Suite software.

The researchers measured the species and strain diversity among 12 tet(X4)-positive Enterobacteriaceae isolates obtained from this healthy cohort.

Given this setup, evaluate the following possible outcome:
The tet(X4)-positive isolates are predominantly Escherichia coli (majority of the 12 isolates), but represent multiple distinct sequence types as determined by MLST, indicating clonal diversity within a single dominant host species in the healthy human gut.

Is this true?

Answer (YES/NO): YES